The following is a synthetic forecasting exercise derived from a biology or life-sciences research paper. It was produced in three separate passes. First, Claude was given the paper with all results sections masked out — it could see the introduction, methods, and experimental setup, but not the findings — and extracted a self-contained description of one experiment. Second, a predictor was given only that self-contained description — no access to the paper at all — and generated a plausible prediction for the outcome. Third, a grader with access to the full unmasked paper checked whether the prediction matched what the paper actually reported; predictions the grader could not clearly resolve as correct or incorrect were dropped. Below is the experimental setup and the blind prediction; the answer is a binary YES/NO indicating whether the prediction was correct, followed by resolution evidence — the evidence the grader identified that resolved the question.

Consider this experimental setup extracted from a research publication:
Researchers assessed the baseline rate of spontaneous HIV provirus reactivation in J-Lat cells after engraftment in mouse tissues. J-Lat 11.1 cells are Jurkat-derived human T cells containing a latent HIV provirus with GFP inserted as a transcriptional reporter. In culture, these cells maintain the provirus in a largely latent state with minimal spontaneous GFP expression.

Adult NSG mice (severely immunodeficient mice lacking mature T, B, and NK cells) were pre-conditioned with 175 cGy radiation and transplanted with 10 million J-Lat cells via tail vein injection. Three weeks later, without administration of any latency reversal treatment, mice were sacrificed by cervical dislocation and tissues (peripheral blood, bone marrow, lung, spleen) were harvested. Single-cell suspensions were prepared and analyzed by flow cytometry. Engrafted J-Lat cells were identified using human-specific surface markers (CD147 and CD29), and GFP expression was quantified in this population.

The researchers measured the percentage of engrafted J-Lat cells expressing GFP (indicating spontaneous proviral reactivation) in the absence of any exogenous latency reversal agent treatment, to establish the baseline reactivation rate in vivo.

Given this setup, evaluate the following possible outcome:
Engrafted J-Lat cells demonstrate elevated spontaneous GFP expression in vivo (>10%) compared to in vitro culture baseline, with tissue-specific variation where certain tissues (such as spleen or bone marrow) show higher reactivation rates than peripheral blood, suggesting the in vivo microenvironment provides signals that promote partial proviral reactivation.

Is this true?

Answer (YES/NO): NO